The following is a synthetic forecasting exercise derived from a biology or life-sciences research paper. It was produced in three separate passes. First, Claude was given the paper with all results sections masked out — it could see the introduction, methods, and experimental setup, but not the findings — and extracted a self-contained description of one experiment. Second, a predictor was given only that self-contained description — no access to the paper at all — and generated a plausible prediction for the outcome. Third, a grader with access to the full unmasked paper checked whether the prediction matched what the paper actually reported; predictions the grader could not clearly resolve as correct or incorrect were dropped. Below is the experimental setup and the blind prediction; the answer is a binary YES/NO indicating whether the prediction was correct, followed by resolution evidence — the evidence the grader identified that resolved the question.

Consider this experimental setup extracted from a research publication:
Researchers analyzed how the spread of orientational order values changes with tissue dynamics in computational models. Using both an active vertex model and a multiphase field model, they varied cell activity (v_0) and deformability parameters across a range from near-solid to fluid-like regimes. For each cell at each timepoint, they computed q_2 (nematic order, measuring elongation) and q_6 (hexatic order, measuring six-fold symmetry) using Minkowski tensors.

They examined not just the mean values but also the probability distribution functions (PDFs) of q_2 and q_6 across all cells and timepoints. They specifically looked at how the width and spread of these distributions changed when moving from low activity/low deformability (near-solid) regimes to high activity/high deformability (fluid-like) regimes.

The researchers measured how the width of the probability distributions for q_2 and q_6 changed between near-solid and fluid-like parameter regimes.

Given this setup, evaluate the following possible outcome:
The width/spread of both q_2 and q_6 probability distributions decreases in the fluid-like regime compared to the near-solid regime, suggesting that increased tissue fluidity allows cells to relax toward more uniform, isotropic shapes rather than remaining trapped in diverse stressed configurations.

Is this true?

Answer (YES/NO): NO